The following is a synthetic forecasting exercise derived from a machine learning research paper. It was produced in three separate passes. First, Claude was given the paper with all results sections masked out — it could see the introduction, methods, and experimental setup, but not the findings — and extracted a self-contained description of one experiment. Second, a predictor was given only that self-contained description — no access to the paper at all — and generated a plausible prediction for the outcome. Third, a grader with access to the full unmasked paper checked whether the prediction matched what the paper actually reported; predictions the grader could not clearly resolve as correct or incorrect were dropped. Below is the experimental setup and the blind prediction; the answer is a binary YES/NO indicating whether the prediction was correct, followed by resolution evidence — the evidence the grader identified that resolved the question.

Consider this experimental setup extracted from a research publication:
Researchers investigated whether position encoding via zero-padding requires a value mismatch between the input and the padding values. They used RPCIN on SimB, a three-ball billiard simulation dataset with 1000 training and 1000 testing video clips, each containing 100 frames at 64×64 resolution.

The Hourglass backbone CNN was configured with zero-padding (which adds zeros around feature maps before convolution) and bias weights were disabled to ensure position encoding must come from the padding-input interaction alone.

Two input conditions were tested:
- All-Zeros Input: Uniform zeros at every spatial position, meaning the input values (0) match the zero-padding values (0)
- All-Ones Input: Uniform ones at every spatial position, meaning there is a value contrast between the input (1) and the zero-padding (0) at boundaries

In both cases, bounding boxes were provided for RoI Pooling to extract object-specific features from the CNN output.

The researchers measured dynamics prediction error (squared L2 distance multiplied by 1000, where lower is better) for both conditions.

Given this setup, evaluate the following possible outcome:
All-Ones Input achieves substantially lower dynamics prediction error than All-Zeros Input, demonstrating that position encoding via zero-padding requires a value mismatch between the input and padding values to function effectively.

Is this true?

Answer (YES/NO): YES